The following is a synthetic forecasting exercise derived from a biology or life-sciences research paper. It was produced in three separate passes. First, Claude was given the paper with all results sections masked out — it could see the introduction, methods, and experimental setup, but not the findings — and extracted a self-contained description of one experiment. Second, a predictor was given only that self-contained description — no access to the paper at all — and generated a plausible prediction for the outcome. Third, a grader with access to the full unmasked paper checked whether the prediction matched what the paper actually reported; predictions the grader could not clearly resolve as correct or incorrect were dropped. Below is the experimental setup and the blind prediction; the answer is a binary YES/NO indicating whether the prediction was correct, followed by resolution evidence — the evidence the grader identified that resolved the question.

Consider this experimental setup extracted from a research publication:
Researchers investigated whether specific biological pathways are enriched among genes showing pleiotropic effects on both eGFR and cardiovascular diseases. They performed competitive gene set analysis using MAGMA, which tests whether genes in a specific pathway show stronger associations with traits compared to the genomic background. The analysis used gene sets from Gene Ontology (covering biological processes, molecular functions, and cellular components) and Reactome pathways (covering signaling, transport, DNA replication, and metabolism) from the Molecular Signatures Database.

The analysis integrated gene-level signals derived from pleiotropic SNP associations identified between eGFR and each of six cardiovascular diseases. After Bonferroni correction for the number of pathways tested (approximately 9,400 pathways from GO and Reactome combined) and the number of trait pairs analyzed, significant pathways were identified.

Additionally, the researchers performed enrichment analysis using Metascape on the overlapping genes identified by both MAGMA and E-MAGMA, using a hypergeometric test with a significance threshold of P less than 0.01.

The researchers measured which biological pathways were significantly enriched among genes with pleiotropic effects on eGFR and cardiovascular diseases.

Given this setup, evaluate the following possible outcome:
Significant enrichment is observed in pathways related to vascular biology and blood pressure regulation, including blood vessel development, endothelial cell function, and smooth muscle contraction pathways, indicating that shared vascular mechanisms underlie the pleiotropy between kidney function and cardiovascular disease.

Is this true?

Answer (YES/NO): NO